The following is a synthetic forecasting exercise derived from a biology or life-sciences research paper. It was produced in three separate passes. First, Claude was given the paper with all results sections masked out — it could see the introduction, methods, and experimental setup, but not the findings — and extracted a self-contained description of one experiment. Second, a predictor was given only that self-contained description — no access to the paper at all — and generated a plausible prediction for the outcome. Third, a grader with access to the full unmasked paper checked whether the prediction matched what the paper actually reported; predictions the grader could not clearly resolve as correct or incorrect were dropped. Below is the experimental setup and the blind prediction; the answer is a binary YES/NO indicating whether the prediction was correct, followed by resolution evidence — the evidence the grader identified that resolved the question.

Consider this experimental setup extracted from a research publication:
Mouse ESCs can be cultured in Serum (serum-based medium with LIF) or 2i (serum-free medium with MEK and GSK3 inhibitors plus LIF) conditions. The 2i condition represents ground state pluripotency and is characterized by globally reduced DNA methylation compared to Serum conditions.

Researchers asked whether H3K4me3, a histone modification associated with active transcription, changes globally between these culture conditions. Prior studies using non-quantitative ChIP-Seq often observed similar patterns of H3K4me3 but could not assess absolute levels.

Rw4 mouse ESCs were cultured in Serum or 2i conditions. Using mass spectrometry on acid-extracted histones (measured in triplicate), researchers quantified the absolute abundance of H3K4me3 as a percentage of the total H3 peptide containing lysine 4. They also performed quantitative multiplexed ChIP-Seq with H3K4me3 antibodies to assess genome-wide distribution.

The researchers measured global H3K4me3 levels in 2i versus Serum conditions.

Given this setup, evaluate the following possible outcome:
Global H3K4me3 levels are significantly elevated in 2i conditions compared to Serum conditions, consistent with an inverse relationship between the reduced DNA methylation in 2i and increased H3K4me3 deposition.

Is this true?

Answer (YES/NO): NO